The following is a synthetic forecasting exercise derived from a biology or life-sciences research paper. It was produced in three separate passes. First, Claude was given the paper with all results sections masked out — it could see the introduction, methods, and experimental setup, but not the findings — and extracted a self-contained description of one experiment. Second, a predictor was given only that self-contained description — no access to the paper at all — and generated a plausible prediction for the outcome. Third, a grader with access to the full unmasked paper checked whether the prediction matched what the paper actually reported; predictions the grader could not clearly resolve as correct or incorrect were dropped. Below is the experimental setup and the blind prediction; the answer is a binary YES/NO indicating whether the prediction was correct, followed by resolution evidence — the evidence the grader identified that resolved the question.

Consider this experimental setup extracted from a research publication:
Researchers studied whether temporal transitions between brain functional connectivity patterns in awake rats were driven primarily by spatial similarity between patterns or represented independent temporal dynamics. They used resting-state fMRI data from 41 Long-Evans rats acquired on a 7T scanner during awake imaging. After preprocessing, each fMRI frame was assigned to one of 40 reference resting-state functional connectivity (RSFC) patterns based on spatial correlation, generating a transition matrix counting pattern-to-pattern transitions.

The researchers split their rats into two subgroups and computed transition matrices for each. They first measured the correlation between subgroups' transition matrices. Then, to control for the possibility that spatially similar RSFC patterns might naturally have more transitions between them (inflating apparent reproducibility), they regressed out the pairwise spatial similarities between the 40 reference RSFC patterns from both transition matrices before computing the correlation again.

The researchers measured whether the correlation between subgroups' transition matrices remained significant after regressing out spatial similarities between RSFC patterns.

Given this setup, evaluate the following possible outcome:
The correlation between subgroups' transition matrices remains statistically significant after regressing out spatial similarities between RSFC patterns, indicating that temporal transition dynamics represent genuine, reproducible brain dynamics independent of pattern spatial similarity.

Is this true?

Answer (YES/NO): YES